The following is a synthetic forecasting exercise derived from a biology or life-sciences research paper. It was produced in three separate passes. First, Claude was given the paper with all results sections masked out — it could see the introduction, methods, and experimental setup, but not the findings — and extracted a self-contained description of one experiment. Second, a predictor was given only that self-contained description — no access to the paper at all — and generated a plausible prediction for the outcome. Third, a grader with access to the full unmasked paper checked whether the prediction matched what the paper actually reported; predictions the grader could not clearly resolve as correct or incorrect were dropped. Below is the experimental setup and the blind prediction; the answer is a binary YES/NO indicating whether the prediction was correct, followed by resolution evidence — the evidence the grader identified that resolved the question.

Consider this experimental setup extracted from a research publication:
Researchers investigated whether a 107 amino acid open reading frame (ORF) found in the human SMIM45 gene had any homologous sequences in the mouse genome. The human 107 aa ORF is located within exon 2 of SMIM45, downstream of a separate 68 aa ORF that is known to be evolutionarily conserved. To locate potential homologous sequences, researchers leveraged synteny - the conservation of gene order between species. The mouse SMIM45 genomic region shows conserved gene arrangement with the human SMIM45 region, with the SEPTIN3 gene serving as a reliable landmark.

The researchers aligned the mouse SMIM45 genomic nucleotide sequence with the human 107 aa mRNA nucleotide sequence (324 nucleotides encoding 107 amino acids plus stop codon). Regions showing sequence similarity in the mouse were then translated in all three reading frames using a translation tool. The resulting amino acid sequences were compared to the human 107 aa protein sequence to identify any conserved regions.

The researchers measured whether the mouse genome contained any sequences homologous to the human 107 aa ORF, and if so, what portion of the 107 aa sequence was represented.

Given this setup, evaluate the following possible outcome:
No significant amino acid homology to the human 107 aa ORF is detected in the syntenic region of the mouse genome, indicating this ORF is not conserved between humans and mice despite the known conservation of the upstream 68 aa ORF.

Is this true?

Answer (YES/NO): NO